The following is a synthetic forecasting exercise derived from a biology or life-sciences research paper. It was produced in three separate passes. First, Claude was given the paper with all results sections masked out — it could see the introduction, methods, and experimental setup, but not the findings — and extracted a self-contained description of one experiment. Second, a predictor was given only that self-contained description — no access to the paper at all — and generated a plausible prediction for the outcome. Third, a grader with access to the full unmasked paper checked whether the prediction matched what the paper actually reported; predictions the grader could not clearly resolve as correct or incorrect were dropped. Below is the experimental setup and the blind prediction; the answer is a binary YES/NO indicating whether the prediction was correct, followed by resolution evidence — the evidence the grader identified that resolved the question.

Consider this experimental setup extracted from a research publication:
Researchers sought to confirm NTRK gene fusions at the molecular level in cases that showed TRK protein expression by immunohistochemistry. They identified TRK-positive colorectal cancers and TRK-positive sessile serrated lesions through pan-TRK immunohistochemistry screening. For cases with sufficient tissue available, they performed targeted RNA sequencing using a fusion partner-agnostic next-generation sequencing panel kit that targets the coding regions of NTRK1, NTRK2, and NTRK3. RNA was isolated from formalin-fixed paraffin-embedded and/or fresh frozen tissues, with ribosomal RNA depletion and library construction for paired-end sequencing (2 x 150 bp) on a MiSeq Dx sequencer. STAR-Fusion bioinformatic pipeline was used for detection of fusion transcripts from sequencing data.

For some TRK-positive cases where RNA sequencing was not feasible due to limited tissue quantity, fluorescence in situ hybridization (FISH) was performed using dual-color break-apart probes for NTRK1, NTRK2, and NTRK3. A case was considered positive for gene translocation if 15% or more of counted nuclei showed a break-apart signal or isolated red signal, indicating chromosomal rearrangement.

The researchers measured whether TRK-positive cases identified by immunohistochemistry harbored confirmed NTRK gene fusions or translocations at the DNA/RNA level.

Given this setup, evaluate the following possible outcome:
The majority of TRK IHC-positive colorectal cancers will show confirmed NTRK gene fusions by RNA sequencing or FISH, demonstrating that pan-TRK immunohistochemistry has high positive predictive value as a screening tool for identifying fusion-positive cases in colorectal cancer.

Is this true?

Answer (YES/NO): YES